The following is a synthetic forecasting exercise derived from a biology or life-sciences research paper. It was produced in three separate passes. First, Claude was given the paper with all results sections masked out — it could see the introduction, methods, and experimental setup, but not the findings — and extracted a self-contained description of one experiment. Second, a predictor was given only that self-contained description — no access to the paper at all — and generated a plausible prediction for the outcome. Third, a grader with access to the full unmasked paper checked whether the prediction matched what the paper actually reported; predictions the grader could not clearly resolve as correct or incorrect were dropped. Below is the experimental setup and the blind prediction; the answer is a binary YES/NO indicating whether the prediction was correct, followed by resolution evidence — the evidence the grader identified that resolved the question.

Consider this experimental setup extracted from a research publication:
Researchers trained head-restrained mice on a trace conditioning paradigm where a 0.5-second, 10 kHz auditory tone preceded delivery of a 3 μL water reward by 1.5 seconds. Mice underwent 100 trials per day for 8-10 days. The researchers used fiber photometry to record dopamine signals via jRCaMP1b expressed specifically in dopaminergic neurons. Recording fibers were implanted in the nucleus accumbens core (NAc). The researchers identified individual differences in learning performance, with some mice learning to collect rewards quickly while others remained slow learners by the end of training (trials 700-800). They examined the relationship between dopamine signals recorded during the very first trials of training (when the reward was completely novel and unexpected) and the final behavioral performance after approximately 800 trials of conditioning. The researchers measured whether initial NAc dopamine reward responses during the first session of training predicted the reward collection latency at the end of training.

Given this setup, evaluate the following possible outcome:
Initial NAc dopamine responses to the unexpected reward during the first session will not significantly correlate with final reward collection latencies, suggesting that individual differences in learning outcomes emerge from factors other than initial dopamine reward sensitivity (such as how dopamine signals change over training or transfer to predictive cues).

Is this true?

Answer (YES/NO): NO